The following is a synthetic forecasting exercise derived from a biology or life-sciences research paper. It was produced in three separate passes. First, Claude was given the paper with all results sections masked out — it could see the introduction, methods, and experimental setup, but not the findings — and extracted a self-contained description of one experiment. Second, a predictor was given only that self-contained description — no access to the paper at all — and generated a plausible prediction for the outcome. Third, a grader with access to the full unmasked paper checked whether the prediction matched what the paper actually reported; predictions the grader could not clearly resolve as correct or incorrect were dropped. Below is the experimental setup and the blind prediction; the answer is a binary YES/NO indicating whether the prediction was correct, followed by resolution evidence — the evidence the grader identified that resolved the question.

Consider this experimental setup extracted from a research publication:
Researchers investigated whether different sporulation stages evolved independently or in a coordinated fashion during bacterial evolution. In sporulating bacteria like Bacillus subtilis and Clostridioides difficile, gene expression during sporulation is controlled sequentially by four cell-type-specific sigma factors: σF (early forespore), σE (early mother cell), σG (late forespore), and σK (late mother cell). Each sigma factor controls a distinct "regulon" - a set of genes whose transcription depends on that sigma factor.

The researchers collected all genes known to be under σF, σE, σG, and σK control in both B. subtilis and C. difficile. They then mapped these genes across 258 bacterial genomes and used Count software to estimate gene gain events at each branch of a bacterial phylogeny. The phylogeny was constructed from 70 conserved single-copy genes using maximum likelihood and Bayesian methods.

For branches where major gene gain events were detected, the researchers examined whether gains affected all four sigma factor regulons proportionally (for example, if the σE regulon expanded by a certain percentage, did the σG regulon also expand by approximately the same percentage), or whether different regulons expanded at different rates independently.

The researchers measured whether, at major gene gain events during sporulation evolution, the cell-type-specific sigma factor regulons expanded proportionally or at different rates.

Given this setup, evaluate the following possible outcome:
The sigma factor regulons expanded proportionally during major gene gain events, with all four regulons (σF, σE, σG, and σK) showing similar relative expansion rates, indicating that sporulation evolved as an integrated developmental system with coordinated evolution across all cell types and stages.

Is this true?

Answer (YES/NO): YES